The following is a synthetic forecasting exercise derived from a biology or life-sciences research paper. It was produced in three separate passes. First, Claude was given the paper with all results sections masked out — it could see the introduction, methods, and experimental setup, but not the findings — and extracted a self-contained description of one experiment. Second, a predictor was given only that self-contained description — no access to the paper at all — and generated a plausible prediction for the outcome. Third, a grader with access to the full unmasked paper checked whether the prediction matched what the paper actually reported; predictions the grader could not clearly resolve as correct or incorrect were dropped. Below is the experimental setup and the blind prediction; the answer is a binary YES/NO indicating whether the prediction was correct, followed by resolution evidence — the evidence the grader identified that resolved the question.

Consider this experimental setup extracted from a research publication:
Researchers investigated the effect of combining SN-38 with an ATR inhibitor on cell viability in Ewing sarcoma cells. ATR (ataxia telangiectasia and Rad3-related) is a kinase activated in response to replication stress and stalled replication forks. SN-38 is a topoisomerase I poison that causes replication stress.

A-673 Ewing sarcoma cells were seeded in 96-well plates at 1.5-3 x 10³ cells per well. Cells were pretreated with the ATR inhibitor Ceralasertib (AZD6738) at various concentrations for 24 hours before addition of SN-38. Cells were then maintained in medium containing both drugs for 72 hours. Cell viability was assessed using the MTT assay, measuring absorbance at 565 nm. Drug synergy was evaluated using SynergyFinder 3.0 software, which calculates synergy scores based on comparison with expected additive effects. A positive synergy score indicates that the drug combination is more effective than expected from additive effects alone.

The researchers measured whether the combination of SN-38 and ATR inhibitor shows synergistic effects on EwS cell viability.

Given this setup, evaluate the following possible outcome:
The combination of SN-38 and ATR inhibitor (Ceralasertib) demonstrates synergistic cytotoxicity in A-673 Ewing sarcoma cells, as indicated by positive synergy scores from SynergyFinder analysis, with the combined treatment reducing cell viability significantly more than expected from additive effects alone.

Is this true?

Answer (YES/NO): YES